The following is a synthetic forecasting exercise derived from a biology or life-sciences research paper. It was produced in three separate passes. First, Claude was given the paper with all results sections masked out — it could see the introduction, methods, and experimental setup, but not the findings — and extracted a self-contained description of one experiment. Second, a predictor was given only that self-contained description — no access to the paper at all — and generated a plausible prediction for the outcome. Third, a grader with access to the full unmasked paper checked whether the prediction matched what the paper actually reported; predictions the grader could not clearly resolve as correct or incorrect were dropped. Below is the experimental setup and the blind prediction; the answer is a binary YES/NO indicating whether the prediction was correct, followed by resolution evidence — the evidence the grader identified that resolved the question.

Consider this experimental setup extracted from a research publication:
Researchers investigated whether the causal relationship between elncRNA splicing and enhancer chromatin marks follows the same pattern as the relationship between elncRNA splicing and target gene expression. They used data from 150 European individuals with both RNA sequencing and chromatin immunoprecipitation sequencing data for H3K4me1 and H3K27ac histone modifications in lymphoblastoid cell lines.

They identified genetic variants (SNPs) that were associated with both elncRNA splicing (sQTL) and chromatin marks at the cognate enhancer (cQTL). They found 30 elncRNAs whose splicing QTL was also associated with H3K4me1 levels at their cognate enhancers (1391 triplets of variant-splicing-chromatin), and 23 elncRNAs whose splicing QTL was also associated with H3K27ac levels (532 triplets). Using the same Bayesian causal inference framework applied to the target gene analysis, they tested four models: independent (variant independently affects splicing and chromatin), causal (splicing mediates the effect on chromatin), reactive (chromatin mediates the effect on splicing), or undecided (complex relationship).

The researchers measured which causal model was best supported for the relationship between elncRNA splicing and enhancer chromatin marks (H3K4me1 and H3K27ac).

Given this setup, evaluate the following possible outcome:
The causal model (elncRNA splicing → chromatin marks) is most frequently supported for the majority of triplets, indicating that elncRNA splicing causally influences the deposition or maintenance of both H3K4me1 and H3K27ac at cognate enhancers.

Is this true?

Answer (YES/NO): NO